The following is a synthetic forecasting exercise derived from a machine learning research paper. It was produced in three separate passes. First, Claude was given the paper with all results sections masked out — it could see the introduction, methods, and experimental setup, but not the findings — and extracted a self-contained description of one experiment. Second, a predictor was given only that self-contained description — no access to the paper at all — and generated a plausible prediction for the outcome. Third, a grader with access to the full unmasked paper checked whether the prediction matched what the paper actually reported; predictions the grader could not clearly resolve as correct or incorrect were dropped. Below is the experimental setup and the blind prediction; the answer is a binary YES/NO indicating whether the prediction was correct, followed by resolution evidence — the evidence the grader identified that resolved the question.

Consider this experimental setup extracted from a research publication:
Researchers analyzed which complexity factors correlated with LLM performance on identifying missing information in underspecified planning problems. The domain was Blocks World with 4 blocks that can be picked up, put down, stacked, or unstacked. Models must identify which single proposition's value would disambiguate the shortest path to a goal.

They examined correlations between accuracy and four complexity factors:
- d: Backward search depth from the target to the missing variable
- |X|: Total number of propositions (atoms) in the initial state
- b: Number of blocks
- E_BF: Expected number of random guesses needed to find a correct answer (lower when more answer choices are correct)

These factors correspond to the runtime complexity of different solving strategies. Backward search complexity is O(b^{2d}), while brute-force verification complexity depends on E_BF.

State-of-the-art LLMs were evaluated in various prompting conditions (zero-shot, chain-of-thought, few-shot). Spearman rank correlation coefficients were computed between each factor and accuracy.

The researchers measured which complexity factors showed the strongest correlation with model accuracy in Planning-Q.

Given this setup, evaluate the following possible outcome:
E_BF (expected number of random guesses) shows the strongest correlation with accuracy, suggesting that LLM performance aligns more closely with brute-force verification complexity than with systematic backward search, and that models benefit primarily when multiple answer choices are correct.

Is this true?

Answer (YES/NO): YES